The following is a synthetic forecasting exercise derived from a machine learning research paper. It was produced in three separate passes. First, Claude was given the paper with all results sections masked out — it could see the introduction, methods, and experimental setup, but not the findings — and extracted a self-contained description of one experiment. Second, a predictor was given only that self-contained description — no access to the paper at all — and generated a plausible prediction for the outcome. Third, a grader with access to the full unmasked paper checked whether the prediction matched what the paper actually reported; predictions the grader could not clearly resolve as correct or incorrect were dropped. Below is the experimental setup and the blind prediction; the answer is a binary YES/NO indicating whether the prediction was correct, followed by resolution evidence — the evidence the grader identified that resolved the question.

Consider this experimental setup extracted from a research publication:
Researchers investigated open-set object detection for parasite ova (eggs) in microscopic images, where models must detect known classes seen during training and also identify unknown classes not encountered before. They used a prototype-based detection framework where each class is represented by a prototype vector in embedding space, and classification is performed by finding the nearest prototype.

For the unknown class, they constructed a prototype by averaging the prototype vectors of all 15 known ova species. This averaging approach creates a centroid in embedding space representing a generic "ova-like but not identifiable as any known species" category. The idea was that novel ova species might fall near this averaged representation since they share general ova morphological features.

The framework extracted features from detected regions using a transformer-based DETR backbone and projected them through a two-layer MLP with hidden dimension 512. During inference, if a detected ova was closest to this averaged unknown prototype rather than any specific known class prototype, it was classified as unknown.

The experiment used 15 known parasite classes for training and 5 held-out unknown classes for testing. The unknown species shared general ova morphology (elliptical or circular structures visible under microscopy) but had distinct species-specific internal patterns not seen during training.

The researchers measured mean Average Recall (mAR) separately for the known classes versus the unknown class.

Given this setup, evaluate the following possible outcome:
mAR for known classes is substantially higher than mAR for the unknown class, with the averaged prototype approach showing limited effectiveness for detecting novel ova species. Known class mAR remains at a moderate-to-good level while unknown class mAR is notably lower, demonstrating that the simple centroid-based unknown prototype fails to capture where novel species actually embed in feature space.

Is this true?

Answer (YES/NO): NO